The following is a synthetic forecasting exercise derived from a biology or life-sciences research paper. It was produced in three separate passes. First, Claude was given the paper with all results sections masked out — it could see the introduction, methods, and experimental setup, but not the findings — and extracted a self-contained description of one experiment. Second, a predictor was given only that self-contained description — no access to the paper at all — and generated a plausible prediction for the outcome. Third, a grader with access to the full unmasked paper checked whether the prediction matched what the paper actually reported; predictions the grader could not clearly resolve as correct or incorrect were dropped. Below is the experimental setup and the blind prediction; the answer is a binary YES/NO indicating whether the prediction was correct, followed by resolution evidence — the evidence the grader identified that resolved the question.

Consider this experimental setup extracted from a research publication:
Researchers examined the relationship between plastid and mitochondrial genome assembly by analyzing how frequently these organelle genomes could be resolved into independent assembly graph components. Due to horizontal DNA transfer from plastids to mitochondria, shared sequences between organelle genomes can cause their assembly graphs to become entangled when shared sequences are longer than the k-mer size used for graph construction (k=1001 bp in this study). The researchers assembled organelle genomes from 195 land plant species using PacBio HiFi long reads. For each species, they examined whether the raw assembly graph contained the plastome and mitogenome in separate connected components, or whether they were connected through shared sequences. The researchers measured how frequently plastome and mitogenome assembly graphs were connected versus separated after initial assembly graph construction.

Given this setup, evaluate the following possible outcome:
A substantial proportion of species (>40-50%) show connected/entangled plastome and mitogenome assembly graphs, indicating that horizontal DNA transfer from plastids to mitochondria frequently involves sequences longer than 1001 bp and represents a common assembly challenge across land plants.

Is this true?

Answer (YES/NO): YES